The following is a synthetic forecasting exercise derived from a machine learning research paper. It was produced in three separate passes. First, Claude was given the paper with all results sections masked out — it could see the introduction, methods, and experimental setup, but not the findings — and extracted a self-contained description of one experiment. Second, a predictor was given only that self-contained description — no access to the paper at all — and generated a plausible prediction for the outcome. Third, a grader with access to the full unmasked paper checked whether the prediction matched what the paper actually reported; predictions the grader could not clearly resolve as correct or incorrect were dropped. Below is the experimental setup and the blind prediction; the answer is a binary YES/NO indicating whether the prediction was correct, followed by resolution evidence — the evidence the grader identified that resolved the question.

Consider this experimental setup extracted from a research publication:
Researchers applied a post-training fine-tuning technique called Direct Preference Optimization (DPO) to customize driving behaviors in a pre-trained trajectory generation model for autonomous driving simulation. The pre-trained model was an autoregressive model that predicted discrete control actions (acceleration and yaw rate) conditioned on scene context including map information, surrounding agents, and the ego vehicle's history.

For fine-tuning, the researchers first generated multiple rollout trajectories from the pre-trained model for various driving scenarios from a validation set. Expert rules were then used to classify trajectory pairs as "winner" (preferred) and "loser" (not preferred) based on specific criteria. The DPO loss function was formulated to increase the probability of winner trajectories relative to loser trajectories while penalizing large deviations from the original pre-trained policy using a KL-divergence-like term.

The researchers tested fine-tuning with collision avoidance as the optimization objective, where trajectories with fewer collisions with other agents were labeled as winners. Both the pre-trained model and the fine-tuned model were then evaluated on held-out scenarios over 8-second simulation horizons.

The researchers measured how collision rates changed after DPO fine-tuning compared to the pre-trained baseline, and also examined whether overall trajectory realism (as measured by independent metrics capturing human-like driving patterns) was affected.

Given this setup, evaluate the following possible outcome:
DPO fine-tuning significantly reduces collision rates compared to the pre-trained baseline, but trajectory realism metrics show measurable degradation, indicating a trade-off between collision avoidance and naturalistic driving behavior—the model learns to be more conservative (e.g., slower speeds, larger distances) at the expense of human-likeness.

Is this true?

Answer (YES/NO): NO